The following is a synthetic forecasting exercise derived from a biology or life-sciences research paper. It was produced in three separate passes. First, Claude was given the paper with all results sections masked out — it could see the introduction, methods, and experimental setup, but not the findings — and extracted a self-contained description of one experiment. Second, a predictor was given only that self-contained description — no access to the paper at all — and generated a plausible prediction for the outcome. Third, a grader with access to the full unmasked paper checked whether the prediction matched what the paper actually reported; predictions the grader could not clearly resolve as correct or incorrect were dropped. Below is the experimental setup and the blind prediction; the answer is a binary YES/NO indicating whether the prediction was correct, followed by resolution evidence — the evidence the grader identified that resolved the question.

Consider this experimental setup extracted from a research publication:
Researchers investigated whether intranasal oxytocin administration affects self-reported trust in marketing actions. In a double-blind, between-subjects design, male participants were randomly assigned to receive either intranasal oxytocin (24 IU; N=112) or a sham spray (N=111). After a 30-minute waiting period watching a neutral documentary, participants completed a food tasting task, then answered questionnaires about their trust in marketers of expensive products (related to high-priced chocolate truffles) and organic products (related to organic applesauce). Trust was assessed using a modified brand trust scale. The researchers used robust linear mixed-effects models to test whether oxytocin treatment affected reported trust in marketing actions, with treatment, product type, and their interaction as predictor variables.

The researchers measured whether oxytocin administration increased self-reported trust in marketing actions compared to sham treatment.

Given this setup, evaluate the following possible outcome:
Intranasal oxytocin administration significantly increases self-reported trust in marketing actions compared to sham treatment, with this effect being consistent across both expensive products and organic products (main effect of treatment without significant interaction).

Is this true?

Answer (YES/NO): NO